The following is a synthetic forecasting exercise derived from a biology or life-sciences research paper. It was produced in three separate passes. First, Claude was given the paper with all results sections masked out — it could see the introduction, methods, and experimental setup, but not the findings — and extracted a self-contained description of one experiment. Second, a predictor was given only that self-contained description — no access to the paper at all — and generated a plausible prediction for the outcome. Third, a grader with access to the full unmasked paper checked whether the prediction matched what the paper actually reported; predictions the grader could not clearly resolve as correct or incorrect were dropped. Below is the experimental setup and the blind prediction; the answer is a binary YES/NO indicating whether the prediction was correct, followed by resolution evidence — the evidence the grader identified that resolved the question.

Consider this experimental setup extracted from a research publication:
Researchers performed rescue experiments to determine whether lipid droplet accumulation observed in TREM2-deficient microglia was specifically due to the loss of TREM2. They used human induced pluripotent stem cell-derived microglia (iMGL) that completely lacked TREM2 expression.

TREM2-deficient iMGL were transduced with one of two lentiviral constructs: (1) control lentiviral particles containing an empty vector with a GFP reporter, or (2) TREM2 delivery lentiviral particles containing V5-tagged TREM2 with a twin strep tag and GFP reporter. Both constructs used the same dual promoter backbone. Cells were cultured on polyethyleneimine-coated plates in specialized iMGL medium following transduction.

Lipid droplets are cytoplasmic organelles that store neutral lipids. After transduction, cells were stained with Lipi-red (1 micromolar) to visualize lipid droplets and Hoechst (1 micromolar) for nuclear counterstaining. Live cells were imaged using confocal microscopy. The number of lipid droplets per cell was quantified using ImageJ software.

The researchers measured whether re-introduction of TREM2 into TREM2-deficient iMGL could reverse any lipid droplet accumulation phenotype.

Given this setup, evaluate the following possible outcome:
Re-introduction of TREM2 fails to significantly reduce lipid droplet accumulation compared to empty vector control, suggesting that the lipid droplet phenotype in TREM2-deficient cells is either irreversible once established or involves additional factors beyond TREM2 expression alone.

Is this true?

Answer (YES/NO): NO